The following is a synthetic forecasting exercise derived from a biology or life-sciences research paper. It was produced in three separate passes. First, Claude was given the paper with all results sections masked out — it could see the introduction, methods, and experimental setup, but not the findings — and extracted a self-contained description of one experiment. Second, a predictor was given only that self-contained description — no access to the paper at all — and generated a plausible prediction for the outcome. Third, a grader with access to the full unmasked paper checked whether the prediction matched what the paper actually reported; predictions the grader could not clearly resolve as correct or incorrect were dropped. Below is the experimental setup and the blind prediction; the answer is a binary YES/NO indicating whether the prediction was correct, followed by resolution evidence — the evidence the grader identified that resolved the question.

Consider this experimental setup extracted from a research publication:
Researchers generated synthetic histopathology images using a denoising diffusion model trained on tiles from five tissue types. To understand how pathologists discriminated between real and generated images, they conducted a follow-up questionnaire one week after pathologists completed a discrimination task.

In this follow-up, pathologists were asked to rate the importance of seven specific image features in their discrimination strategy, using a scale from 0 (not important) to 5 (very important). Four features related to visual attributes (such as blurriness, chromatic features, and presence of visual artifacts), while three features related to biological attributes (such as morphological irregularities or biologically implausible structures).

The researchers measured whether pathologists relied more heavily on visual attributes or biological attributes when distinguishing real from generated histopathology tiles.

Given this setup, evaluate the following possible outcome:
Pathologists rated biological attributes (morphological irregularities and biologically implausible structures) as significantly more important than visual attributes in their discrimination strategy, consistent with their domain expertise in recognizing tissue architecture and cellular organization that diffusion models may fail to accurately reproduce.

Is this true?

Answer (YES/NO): NO